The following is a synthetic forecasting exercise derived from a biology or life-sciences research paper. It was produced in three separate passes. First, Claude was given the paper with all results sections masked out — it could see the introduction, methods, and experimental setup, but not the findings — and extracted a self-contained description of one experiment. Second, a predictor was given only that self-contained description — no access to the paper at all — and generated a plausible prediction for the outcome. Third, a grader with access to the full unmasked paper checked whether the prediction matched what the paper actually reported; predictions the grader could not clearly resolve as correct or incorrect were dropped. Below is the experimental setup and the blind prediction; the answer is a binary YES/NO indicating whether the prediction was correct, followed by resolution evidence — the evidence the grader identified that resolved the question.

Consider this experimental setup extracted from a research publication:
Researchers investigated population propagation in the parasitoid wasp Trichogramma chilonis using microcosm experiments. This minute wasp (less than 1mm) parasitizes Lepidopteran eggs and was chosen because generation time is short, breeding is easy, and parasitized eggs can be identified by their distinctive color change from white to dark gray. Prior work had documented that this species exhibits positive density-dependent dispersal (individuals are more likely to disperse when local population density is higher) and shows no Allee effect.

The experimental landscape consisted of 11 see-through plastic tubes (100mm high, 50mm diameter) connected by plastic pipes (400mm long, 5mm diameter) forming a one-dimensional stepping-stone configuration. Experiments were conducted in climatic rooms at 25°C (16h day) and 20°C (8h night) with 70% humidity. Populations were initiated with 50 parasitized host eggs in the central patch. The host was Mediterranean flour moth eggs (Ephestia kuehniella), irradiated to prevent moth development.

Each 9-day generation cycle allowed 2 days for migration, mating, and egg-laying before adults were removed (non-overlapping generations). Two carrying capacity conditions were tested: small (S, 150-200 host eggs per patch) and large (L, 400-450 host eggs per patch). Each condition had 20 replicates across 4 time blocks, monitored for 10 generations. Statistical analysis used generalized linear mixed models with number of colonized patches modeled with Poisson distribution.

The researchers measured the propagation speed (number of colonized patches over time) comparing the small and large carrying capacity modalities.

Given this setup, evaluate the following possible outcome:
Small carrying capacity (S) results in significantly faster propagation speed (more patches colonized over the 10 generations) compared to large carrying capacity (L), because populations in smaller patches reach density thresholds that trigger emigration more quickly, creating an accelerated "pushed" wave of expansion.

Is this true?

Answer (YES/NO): NO